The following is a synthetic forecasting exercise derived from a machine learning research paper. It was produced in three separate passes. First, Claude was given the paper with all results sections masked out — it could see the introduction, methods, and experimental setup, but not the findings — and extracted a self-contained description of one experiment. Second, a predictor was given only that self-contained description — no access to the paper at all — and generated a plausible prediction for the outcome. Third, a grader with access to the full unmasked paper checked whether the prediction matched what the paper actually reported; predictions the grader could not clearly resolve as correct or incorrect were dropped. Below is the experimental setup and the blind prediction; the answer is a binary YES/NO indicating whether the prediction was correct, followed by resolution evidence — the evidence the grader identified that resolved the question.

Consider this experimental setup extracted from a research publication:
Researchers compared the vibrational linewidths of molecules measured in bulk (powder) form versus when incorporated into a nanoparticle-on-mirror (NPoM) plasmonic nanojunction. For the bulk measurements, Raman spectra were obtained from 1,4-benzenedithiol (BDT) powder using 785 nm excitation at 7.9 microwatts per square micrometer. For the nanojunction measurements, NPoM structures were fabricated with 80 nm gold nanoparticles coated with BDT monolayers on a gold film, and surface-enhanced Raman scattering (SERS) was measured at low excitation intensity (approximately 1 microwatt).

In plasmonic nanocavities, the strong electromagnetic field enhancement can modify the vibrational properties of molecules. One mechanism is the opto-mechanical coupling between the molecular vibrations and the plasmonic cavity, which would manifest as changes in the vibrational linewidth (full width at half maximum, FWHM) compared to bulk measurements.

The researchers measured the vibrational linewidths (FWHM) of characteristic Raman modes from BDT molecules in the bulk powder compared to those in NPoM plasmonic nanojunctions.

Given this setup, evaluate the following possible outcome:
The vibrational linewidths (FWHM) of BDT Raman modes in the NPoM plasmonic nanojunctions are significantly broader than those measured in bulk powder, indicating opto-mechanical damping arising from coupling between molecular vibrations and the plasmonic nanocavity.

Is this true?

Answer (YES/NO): NO